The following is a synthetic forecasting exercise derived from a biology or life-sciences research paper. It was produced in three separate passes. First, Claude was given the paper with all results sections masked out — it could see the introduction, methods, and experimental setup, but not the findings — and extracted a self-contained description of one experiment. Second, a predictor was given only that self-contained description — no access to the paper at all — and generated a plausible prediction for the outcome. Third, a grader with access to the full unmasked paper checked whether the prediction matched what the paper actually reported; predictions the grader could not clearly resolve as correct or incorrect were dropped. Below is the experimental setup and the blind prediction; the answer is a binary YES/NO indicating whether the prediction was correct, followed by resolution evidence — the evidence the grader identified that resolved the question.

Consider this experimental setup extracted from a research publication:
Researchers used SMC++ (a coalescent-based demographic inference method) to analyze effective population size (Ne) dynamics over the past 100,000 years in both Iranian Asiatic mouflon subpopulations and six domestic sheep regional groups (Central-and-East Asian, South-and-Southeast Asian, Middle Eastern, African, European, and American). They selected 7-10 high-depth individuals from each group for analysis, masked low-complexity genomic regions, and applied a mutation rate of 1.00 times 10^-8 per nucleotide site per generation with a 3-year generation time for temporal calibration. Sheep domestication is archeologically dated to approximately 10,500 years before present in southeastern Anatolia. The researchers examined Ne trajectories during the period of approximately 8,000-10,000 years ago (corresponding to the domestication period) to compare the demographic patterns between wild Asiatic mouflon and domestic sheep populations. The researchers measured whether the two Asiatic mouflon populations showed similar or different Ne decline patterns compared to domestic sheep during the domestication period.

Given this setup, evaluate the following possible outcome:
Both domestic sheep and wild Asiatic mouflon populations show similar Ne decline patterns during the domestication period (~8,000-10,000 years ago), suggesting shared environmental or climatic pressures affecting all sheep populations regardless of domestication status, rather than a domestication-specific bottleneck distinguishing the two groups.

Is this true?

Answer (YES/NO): NO